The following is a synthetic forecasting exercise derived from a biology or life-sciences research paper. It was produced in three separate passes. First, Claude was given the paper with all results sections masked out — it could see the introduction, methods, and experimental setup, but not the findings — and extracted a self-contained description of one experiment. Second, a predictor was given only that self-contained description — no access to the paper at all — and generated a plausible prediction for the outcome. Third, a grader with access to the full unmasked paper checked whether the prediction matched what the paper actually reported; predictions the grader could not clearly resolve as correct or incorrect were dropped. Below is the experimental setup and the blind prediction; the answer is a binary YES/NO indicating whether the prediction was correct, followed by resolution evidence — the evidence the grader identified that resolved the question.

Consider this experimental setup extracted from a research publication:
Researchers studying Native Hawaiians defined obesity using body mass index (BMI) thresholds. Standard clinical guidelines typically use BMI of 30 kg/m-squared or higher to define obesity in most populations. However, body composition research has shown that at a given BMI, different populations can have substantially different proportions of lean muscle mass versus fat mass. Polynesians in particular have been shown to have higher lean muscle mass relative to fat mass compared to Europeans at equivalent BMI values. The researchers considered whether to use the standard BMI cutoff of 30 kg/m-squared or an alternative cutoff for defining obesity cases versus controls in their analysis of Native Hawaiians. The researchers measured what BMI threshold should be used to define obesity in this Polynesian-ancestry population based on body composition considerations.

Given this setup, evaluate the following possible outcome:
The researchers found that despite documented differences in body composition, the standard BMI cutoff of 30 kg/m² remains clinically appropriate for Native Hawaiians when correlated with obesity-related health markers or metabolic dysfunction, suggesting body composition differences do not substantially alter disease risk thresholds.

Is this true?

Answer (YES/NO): NO